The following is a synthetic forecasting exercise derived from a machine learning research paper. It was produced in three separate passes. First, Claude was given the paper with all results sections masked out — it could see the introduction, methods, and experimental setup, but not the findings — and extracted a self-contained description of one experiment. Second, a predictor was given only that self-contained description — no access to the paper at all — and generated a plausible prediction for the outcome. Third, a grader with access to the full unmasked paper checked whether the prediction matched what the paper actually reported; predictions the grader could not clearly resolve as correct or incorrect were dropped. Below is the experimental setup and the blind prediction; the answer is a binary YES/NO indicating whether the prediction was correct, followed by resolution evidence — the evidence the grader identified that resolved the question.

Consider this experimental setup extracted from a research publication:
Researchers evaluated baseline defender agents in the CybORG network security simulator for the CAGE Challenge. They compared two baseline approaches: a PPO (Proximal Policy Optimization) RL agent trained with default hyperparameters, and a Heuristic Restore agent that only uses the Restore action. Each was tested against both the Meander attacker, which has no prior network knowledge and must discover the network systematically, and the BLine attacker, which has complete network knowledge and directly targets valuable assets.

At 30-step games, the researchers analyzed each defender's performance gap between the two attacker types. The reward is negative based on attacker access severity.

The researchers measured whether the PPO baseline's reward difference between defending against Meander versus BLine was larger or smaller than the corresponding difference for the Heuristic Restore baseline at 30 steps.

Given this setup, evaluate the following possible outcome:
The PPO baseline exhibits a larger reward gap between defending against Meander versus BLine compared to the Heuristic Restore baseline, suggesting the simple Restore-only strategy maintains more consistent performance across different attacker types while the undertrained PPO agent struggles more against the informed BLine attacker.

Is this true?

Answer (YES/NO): NO